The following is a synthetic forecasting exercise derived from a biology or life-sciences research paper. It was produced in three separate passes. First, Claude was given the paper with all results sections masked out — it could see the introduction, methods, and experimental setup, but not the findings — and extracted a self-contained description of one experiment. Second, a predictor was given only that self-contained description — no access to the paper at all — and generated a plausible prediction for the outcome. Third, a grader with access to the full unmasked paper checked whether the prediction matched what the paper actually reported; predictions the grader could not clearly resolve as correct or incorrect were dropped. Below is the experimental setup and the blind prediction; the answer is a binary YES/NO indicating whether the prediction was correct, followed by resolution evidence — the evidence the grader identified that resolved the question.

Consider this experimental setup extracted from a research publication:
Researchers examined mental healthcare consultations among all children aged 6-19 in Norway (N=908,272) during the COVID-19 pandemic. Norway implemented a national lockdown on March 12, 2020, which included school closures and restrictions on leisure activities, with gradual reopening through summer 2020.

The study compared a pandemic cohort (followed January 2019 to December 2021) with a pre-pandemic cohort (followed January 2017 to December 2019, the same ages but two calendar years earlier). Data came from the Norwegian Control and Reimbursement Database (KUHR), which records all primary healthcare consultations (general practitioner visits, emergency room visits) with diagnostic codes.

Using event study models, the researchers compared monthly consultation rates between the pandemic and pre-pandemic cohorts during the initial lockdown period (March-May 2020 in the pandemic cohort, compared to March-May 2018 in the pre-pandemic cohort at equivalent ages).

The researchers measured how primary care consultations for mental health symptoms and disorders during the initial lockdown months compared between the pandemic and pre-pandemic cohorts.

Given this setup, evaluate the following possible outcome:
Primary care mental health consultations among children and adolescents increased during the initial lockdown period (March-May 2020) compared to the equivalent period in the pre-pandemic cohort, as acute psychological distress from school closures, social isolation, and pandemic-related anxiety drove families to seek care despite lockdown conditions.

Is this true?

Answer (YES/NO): NO